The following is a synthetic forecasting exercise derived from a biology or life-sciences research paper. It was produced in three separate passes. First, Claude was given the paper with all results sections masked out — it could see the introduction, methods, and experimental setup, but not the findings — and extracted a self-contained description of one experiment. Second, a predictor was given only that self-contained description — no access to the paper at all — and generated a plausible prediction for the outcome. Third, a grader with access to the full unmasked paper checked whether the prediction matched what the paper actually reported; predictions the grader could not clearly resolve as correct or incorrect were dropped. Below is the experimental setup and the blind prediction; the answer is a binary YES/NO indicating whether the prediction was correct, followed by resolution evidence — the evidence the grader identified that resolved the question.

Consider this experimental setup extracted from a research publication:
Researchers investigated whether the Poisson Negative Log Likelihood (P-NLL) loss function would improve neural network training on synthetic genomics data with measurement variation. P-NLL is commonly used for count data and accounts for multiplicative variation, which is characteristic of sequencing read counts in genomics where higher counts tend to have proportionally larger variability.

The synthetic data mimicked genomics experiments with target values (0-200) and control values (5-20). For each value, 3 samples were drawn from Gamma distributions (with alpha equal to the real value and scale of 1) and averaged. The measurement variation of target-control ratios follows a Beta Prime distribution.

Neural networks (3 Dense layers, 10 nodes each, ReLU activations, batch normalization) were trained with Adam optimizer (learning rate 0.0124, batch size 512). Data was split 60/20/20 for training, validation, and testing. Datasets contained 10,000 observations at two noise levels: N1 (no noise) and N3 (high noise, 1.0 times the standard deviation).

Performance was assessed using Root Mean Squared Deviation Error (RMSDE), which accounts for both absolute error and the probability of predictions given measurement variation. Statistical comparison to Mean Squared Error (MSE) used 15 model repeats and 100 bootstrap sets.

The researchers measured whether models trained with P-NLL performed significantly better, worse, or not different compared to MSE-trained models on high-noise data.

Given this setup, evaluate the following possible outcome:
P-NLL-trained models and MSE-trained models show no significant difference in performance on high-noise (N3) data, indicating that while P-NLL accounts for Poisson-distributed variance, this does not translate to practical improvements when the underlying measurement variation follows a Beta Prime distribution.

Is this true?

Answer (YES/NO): YES